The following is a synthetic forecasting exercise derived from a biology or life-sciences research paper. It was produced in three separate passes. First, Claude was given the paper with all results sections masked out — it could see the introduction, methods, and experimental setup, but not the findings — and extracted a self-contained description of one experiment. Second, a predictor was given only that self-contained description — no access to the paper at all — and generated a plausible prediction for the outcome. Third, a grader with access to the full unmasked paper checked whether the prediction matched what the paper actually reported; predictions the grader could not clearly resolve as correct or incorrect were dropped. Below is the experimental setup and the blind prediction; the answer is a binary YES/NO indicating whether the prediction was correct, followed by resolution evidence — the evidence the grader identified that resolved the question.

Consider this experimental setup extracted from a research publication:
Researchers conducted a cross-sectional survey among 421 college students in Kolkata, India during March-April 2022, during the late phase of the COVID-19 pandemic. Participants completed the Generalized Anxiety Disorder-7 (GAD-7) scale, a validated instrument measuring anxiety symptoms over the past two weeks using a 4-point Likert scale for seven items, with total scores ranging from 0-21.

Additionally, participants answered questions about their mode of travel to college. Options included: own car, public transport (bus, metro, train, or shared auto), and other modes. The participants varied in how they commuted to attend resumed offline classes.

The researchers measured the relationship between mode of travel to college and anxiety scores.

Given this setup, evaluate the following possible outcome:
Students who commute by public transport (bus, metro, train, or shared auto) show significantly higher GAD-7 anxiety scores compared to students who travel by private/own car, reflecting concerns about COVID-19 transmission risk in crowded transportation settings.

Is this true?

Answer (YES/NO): NO